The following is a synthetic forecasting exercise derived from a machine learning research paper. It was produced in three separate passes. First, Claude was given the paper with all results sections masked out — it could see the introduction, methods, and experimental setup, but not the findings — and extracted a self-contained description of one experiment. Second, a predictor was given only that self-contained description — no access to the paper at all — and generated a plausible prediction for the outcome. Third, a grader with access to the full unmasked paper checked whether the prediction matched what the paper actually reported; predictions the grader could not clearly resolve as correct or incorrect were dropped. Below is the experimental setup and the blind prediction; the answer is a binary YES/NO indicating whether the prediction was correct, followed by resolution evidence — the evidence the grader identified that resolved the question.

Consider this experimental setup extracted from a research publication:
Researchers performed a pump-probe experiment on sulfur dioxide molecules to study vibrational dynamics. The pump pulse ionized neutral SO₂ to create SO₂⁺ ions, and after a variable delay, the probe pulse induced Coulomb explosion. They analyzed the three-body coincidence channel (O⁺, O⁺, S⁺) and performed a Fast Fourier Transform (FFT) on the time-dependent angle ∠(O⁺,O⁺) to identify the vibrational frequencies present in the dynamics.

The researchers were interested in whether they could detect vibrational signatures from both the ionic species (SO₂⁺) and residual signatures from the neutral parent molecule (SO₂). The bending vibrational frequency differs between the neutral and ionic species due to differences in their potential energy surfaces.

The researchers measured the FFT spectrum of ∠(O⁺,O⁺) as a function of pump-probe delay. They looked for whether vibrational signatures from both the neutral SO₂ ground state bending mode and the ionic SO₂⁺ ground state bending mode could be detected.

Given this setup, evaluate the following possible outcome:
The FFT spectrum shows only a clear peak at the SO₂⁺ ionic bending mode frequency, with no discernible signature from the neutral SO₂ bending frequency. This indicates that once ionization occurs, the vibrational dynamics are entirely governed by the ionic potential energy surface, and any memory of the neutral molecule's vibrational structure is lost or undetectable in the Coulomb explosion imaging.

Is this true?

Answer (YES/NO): NO